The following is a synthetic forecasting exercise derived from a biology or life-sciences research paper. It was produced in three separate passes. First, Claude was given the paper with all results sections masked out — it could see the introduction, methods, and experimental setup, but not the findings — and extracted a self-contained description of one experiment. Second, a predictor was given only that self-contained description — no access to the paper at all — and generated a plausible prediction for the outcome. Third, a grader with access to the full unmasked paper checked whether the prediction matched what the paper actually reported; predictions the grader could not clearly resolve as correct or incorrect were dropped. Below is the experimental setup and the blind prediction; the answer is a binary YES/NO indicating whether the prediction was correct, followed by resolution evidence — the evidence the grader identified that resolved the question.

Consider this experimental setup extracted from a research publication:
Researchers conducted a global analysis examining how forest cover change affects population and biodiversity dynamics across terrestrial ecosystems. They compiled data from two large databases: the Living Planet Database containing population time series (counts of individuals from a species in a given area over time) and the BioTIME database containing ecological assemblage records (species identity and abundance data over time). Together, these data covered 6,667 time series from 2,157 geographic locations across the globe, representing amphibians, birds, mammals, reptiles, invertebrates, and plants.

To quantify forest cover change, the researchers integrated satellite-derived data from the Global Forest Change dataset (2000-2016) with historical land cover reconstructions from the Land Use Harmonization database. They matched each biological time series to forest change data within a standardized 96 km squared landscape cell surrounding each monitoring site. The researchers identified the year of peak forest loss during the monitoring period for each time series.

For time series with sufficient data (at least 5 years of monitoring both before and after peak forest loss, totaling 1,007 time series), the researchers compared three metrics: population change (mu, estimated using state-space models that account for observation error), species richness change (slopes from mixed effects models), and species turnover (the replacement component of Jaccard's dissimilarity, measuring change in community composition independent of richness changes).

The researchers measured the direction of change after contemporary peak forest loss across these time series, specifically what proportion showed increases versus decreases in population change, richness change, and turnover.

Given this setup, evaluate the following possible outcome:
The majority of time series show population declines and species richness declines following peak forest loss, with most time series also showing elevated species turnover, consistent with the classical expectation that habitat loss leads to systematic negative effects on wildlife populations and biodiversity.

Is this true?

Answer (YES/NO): NO